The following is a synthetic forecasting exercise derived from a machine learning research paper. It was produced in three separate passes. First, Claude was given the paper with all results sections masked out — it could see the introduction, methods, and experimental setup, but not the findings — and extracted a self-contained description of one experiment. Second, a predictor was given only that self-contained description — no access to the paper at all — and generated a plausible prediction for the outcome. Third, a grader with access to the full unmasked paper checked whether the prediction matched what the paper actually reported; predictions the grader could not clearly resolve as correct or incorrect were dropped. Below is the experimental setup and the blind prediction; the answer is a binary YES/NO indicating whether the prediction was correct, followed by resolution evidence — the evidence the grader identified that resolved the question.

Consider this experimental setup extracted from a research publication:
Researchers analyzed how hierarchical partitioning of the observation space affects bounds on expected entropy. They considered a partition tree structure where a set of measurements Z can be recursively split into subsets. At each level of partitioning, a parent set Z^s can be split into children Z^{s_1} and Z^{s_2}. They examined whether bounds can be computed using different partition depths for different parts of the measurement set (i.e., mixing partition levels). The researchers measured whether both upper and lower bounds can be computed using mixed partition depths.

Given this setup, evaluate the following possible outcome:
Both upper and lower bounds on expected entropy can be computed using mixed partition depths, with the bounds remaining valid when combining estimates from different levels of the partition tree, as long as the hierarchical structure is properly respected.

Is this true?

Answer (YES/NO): YES